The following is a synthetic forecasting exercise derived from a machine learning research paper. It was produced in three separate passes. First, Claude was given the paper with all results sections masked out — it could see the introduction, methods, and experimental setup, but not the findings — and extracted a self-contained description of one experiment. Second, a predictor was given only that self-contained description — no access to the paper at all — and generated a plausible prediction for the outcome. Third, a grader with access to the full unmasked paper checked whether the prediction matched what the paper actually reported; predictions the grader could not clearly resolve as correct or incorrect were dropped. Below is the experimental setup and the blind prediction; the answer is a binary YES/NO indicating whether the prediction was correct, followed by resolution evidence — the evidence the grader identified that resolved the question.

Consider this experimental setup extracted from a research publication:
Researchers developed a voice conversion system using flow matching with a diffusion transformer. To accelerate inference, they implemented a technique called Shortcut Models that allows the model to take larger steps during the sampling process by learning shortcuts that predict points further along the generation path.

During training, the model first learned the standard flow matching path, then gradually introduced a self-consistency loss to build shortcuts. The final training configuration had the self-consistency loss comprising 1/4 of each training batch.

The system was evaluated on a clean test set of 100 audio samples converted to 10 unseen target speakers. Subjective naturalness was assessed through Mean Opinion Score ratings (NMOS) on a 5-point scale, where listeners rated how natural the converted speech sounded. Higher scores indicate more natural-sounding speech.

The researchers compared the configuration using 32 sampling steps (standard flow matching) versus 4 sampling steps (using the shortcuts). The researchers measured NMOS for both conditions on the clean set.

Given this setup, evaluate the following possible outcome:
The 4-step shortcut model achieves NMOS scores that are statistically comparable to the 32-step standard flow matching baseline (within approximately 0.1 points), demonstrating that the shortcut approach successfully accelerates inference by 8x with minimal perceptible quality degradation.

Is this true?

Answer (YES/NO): YES